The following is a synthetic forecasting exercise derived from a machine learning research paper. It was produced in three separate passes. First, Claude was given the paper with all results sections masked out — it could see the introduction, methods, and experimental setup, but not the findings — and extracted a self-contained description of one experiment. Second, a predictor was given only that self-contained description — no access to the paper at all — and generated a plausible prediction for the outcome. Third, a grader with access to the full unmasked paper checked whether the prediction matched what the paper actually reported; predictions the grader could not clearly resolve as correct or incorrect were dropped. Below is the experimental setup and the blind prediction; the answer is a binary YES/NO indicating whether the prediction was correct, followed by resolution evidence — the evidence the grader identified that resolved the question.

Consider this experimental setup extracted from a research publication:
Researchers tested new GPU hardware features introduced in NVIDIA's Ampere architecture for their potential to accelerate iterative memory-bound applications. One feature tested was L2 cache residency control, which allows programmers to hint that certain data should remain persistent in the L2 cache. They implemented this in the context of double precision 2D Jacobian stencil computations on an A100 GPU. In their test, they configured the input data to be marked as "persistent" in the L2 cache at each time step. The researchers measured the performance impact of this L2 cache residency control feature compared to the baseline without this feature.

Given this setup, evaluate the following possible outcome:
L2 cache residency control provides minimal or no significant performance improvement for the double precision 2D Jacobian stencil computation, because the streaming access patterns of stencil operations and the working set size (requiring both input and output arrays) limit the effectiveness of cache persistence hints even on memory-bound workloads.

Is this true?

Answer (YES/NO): YES